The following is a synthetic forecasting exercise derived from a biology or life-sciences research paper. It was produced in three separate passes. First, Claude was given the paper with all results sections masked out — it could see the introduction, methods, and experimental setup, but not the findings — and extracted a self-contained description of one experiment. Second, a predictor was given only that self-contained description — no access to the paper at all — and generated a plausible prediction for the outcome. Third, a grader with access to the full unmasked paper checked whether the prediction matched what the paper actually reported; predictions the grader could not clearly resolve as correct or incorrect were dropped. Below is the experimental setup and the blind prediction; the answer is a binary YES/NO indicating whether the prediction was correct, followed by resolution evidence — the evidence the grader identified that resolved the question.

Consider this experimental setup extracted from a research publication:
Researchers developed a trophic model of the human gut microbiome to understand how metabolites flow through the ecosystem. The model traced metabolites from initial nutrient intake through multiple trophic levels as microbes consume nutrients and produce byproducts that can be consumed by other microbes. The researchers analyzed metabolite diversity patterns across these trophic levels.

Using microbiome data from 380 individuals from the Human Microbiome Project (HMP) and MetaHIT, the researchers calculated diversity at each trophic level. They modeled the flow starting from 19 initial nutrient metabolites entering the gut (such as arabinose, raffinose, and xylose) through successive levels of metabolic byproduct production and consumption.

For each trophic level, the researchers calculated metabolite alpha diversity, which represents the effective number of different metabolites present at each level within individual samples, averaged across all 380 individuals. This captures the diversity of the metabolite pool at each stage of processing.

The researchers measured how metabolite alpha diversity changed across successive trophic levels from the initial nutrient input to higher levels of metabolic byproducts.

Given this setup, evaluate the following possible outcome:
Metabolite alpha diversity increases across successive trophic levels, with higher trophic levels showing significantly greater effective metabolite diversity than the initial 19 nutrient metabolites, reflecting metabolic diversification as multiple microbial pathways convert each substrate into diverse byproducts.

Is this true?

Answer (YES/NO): YES